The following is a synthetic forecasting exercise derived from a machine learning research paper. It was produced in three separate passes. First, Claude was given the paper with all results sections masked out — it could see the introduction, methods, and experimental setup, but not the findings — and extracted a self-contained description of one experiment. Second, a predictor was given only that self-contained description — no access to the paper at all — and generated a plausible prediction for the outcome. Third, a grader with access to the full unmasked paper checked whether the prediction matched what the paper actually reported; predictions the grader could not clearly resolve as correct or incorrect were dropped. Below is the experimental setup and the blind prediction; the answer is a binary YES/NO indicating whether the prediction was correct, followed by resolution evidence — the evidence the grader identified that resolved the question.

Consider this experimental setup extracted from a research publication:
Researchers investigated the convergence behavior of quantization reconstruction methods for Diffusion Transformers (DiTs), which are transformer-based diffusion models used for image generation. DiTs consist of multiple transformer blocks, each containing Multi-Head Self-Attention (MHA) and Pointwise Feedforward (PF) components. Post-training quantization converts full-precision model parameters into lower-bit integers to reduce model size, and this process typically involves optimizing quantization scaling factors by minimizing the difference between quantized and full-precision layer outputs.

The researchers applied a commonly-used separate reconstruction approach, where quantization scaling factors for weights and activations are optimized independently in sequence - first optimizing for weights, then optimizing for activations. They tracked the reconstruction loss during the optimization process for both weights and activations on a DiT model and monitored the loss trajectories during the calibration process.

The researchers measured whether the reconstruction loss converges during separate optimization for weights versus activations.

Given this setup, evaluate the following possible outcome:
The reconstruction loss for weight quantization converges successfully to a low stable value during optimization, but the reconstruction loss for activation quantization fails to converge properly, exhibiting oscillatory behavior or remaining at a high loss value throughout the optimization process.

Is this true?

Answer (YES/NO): YES